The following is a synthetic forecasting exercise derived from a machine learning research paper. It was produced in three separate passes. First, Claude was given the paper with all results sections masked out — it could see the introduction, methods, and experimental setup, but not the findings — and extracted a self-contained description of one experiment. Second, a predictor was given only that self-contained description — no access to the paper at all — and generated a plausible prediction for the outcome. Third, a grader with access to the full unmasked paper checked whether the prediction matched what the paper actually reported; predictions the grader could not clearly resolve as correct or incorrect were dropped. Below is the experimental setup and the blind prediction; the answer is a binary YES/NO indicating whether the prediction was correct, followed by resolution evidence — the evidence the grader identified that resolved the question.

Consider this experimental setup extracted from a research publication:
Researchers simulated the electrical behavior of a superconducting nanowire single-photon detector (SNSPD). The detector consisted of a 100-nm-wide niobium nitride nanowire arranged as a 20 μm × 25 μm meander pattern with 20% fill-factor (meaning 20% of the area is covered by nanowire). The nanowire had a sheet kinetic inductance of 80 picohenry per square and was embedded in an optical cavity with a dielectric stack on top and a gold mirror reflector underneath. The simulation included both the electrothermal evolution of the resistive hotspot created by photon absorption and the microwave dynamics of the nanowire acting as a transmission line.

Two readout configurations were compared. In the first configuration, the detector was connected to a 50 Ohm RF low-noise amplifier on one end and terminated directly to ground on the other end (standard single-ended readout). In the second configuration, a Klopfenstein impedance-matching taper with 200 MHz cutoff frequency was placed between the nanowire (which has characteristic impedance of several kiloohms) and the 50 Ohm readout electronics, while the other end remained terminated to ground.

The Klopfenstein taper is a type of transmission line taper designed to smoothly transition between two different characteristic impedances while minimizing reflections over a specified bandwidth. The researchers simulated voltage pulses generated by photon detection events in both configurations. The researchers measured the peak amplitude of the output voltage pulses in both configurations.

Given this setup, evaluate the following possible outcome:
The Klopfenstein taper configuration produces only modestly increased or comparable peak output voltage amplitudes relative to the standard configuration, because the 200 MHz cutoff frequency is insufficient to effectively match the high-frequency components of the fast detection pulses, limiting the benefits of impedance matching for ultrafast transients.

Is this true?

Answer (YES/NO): NO